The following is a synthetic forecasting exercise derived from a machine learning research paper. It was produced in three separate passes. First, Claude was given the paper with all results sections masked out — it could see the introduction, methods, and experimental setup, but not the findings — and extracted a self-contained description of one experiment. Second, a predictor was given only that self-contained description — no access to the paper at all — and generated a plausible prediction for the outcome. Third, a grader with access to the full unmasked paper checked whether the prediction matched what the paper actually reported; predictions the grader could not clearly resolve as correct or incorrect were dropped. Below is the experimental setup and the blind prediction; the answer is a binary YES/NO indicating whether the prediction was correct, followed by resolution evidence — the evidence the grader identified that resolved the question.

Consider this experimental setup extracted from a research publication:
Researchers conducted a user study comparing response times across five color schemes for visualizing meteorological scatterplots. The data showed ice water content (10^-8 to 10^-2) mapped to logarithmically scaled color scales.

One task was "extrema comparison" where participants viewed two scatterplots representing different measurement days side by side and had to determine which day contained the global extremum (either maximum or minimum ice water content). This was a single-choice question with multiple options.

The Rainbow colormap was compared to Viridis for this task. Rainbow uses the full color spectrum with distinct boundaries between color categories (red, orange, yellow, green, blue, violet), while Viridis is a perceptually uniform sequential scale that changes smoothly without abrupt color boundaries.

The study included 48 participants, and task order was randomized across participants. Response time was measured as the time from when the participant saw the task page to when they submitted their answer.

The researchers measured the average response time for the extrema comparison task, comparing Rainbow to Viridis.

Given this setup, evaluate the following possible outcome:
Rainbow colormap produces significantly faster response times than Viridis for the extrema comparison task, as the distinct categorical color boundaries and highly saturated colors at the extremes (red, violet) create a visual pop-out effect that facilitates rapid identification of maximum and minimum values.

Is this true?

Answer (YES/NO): NO